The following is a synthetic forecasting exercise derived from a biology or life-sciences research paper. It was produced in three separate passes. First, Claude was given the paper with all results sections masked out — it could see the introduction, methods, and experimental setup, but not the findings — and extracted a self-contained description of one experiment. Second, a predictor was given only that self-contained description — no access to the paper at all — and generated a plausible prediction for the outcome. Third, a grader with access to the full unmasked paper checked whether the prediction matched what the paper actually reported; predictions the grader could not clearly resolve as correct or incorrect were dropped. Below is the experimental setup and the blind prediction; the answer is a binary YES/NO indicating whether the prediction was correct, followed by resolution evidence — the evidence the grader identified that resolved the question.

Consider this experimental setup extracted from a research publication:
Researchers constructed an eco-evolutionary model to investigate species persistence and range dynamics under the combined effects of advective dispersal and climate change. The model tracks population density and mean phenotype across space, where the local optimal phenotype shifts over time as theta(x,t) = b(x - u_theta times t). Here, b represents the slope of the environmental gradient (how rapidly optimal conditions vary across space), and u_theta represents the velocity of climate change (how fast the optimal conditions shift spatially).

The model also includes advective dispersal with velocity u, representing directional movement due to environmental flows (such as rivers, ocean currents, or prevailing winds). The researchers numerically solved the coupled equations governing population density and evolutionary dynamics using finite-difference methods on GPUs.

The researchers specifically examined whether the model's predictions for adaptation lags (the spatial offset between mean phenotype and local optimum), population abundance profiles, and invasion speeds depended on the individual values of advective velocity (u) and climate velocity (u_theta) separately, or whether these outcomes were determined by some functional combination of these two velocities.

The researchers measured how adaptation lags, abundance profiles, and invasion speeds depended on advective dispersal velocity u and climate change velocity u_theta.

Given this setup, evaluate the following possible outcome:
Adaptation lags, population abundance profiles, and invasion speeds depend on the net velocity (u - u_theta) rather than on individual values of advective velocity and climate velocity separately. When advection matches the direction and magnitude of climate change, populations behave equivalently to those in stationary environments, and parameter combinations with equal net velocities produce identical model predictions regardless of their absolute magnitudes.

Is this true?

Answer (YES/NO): YES